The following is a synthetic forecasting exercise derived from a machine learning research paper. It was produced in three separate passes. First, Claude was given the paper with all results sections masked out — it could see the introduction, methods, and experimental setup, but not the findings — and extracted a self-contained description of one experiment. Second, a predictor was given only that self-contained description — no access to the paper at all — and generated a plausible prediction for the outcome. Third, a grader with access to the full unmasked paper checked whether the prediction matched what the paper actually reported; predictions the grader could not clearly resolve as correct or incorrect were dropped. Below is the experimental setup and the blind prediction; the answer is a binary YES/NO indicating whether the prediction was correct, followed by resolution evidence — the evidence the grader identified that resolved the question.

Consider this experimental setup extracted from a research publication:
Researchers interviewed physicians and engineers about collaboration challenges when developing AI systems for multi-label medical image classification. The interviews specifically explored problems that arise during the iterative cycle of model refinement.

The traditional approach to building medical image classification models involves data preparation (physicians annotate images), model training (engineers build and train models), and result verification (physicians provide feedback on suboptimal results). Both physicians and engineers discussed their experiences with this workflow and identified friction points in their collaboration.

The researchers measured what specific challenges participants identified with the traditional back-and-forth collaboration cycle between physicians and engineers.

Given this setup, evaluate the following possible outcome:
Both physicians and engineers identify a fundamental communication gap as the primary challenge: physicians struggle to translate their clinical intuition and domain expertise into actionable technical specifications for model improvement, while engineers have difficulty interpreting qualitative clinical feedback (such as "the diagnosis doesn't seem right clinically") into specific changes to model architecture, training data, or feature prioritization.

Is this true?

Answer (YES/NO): NO